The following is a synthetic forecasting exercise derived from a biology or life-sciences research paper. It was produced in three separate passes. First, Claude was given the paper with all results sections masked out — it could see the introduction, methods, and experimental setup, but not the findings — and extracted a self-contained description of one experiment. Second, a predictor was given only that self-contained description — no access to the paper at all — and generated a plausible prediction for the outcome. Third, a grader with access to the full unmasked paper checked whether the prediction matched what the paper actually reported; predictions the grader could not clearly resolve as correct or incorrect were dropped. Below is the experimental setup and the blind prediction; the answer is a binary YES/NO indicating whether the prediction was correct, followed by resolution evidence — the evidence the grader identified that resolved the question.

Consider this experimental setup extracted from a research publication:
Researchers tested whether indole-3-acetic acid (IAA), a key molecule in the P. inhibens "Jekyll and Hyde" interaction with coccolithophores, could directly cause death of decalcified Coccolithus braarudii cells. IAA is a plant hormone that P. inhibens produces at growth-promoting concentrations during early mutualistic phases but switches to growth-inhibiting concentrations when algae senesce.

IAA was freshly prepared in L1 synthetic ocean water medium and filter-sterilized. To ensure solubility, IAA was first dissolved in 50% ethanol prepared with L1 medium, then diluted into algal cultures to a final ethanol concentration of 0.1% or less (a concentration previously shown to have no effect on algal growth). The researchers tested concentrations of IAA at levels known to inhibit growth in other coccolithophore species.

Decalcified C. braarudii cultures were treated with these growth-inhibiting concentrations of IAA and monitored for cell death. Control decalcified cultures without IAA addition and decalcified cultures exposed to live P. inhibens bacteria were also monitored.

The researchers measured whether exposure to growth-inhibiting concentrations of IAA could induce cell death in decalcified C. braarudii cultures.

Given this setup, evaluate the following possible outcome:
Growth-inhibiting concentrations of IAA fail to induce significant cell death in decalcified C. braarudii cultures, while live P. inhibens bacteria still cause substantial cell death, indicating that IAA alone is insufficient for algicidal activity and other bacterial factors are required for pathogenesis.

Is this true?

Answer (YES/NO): YES